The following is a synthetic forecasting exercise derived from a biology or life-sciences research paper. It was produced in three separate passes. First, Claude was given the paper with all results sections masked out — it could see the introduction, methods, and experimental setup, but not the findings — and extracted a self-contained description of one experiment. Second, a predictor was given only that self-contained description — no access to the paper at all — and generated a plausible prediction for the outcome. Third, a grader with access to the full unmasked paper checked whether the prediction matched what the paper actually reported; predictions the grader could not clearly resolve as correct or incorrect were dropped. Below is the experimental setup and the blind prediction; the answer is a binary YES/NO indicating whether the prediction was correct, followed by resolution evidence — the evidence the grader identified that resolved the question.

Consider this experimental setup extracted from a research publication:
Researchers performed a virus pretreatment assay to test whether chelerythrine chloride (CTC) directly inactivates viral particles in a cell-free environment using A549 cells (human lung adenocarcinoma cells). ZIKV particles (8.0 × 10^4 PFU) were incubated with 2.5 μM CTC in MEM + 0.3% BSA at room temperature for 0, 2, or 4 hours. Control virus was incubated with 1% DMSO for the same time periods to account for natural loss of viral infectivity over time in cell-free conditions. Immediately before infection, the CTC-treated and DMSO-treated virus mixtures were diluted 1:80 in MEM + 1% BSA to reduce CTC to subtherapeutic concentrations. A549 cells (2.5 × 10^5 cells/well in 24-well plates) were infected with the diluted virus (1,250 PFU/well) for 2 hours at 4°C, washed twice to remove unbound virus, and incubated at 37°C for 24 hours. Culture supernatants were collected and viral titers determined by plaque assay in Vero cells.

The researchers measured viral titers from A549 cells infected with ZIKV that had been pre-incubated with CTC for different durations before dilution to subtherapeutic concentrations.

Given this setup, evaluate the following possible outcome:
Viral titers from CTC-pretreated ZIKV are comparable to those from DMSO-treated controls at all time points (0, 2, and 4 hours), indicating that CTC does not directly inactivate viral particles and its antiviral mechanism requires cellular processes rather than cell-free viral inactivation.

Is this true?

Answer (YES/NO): NO